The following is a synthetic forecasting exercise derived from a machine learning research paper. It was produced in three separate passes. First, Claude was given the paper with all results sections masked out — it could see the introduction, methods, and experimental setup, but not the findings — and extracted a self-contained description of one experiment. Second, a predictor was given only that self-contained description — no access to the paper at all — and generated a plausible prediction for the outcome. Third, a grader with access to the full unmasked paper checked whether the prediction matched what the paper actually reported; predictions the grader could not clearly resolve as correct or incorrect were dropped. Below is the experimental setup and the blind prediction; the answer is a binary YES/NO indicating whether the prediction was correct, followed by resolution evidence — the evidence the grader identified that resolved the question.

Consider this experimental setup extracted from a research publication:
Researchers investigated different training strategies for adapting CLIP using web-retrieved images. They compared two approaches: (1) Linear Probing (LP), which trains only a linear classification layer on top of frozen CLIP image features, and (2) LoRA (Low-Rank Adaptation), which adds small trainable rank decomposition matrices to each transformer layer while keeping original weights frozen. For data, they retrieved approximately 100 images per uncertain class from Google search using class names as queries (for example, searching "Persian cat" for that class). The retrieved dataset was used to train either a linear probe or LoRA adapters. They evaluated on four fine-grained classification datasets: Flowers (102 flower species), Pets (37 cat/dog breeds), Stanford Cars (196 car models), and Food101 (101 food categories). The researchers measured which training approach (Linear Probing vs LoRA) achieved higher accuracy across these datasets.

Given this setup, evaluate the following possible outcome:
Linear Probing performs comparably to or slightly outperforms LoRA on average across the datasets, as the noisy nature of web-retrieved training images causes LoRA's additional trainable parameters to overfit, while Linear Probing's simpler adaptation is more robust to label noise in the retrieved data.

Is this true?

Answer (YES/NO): YES